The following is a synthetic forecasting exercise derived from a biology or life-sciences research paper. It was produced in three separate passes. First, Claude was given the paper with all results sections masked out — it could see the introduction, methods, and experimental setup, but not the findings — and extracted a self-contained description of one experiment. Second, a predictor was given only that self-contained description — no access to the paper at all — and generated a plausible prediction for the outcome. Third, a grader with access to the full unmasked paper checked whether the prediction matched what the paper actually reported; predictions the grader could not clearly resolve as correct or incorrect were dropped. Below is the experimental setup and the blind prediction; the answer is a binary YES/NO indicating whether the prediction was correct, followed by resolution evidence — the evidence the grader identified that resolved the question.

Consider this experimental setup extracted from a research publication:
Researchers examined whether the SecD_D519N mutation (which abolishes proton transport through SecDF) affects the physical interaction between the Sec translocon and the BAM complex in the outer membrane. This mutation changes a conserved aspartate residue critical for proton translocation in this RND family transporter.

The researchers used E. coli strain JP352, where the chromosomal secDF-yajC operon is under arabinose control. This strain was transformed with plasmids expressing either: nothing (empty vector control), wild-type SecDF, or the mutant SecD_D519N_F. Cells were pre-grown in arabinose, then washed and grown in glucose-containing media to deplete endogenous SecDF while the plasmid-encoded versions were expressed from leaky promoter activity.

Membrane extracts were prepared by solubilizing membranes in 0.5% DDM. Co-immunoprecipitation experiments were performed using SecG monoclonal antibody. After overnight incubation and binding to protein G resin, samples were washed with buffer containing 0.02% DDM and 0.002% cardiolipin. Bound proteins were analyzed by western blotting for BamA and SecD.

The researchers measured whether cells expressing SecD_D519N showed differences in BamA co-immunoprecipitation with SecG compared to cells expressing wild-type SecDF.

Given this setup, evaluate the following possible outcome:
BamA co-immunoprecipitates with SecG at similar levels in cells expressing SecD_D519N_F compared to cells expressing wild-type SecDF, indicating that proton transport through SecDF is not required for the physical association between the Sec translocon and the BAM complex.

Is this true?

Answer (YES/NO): YES